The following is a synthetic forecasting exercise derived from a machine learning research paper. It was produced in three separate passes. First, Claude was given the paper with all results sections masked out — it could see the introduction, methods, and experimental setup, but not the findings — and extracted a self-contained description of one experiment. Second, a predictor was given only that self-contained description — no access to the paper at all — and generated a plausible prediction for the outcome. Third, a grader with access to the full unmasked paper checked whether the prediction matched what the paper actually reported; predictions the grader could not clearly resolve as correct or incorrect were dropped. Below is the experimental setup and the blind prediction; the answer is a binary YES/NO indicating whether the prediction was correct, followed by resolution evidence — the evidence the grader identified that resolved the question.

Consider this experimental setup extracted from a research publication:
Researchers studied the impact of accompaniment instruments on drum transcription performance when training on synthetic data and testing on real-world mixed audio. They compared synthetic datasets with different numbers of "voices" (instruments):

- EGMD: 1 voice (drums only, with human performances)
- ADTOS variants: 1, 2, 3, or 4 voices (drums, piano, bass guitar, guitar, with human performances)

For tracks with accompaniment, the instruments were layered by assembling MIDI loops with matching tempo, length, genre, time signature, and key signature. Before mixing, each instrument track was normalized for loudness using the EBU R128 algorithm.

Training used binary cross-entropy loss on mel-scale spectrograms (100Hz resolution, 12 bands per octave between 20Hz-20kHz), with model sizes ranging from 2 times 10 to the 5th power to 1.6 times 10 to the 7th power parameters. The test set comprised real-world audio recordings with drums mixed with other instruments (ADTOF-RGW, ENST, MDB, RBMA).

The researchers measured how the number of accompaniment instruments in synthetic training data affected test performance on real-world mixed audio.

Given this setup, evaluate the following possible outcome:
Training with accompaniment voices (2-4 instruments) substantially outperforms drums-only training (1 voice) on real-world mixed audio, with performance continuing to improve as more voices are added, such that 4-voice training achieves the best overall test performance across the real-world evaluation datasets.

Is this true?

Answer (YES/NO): NO